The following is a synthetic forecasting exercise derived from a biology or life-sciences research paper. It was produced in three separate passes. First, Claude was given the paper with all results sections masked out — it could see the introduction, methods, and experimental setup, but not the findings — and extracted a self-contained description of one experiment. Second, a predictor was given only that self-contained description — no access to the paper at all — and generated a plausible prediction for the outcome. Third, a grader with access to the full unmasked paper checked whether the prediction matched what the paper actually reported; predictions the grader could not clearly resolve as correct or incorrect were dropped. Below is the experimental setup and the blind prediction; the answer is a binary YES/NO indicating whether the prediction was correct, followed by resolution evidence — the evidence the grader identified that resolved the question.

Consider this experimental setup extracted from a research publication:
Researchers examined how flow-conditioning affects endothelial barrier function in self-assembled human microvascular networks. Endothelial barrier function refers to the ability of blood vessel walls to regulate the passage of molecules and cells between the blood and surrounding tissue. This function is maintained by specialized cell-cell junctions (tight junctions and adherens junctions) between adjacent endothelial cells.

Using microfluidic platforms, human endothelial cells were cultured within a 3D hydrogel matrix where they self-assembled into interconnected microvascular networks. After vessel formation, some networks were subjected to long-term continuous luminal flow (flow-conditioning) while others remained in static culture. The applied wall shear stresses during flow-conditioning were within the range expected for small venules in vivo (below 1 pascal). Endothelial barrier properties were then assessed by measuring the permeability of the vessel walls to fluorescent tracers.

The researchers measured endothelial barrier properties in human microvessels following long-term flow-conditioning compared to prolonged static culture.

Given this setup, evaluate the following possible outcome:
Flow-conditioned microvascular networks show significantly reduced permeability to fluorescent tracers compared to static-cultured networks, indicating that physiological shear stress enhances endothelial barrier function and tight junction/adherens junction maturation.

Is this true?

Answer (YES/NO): NO